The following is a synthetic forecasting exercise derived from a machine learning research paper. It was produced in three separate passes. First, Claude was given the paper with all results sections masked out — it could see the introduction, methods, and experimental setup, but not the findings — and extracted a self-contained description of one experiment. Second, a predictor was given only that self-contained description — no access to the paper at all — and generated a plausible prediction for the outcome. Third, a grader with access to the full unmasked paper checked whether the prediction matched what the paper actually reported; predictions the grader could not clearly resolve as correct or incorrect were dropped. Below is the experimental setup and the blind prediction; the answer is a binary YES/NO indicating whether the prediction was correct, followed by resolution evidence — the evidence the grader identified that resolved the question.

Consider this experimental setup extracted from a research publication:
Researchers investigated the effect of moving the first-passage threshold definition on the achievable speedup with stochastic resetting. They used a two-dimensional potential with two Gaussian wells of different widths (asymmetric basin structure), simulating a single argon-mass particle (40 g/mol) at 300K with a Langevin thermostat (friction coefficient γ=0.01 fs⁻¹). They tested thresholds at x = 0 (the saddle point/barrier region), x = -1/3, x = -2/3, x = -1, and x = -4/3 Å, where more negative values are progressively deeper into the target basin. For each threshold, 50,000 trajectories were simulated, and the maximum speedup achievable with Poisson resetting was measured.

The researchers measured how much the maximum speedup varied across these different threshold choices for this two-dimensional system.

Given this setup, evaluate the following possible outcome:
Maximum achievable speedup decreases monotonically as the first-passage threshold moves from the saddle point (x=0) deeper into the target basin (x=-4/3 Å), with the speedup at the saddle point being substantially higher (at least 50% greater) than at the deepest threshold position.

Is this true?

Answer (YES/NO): YES